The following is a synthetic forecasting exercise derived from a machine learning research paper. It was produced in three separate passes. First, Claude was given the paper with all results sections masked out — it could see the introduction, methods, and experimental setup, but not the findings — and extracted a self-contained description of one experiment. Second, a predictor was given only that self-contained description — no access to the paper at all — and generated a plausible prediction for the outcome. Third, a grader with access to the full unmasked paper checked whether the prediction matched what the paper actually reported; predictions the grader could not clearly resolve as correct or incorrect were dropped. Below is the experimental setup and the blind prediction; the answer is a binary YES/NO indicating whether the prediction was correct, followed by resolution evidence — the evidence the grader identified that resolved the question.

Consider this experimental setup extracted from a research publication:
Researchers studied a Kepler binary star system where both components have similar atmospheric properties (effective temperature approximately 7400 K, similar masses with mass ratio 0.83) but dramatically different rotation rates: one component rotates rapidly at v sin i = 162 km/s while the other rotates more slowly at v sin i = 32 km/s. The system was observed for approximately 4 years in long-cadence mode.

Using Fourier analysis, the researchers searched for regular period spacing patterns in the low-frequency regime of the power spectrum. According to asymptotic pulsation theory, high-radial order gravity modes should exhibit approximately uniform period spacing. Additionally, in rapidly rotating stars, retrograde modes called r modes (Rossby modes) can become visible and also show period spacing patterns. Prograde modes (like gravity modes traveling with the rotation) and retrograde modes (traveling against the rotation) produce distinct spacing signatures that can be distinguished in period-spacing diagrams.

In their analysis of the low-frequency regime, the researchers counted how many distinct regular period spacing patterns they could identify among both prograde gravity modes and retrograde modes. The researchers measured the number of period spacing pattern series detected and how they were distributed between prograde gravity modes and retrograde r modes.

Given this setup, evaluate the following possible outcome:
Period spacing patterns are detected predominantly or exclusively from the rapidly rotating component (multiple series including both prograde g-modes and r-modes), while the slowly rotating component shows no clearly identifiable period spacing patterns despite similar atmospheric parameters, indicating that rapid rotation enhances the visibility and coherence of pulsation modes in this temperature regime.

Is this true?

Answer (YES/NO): YES